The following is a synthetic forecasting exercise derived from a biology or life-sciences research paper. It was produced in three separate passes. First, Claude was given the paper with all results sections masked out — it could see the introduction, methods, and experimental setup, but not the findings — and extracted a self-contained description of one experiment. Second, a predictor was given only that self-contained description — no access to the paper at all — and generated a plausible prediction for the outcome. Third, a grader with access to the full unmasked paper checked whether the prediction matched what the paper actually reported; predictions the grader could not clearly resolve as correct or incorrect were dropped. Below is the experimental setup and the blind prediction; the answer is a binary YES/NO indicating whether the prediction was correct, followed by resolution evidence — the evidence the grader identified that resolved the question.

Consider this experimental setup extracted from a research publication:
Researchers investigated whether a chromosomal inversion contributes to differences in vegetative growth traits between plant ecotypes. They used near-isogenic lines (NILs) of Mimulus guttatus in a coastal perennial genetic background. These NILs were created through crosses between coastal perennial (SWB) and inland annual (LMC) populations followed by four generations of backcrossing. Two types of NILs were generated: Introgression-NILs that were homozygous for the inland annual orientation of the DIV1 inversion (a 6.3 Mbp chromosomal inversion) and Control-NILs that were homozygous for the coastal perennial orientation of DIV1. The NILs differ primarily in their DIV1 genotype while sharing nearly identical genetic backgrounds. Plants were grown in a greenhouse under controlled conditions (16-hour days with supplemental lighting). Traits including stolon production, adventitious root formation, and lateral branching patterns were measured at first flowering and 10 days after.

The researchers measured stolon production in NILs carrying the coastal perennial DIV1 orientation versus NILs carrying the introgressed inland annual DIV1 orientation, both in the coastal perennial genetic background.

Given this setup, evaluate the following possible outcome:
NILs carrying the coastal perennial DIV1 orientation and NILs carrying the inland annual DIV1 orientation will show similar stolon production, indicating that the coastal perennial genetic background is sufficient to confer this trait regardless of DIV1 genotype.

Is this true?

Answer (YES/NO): NO